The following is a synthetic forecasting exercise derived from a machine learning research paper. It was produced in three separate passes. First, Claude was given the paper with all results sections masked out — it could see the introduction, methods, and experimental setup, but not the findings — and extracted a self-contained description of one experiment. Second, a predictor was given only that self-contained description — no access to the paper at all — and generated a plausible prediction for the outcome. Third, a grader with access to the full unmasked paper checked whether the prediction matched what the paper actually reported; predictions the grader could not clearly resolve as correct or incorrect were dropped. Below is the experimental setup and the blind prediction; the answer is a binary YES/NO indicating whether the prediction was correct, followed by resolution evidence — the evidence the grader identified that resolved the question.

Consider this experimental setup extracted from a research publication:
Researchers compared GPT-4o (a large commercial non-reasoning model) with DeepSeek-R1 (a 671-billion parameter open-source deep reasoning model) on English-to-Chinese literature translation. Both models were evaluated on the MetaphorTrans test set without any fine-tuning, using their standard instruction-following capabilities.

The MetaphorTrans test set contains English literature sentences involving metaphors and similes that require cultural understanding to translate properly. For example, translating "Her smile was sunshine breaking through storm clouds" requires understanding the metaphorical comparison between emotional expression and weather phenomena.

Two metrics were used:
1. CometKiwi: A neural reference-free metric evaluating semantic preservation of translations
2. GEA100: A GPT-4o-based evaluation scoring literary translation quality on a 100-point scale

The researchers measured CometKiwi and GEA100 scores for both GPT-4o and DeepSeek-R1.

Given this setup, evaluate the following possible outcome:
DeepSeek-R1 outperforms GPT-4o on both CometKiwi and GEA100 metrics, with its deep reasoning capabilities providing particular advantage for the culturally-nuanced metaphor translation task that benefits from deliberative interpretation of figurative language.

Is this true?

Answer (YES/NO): NO